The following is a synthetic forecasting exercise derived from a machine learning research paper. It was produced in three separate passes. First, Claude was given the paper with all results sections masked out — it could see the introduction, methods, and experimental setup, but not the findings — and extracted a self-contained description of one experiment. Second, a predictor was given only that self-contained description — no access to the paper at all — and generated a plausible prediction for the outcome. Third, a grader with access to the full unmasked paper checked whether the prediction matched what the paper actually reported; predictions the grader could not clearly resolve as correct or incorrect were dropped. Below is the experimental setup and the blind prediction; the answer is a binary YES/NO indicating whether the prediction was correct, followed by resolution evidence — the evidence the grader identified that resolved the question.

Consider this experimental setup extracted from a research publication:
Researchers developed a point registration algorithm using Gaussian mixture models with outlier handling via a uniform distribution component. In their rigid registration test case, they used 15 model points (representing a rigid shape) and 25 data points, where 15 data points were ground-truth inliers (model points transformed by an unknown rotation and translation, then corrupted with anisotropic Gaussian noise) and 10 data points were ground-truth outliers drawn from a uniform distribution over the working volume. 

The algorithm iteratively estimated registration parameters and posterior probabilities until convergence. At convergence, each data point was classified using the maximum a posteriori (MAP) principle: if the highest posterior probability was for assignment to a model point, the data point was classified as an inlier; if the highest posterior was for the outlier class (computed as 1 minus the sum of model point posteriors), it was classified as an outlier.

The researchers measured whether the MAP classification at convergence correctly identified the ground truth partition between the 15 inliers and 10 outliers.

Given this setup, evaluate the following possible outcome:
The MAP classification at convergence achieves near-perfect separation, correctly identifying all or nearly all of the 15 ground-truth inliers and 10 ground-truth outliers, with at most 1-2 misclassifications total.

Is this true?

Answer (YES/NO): NO